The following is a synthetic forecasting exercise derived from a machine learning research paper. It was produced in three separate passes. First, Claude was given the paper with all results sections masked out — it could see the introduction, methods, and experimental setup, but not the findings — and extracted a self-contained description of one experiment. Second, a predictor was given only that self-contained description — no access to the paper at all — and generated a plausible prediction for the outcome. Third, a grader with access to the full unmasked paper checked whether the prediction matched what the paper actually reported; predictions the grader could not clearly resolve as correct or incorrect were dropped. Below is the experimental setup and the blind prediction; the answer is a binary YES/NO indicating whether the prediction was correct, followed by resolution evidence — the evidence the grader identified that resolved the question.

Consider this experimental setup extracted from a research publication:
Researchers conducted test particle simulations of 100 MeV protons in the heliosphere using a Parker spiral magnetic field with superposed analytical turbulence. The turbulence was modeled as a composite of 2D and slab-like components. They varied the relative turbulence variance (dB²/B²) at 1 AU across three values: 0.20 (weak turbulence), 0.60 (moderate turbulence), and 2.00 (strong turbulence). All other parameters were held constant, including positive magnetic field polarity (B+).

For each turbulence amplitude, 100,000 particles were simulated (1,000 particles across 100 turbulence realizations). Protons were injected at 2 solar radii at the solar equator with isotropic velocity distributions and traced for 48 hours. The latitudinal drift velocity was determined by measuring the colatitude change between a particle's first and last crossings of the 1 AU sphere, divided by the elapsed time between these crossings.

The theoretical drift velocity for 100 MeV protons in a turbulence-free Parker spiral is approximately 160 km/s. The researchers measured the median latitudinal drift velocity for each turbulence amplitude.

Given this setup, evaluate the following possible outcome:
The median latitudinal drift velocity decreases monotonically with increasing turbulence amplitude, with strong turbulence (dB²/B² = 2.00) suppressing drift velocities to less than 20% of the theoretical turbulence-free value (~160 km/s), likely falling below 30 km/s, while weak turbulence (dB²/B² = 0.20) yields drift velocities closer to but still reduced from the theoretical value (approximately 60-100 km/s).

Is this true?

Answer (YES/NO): NO